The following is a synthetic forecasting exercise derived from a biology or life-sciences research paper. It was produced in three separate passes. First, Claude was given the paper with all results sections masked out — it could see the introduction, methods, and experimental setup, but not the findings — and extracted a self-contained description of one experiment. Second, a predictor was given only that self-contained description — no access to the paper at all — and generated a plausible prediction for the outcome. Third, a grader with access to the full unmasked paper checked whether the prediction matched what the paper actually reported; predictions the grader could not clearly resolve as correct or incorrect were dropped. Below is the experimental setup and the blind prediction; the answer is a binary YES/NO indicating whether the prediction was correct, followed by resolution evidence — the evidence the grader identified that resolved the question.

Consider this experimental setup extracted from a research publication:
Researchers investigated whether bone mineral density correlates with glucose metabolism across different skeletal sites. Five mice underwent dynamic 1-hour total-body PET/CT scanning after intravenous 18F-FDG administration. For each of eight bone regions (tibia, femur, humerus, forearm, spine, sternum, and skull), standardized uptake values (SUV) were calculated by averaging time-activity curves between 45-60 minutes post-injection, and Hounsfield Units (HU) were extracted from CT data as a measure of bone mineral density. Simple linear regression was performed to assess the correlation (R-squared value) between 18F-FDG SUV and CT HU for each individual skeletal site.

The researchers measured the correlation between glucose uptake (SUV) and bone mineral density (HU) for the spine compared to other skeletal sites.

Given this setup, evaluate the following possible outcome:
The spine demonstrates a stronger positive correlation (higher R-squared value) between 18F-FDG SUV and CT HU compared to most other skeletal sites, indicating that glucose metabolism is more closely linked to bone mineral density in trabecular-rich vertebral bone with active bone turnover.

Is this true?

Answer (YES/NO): YES